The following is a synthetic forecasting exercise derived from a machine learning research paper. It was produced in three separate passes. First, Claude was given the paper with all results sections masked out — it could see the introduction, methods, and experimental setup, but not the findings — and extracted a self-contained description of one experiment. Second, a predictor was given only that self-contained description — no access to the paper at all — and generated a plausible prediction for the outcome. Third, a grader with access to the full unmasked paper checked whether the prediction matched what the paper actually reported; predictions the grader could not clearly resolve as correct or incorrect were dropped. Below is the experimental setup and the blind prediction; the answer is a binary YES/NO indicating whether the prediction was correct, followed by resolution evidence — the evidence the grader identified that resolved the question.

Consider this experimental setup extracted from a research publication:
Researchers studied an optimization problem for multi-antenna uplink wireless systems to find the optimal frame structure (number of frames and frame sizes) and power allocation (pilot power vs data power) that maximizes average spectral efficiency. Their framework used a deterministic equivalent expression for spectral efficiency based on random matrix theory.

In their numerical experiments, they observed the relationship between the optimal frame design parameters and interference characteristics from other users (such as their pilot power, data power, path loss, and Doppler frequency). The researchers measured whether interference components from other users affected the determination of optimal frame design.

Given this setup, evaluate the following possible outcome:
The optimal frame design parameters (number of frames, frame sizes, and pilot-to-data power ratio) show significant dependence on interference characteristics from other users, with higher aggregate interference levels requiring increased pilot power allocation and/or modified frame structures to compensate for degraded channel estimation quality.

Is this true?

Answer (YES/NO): NO